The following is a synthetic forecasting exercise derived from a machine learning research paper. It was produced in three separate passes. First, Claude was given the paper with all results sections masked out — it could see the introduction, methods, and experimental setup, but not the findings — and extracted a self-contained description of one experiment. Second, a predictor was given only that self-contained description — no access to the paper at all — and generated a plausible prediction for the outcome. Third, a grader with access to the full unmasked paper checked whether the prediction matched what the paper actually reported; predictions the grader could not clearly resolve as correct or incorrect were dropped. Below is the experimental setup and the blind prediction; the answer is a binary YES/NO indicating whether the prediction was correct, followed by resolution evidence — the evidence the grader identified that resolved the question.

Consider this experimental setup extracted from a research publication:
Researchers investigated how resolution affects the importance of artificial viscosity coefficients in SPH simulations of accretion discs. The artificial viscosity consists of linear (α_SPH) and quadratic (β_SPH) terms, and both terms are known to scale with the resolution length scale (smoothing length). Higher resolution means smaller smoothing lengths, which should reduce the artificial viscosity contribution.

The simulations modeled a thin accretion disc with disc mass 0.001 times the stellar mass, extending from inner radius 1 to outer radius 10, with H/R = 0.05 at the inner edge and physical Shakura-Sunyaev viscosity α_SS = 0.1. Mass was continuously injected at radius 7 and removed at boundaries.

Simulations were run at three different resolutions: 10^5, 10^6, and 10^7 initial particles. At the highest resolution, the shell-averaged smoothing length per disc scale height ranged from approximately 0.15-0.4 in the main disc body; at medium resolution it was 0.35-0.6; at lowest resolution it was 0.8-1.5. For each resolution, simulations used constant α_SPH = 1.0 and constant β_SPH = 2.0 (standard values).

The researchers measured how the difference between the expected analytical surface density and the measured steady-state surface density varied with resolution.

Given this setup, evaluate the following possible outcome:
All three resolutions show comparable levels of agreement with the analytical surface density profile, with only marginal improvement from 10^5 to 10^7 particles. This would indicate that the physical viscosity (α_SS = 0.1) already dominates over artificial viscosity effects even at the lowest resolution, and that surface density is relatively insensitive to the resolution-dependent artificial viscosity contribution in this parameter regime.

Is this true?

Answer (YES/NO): NO